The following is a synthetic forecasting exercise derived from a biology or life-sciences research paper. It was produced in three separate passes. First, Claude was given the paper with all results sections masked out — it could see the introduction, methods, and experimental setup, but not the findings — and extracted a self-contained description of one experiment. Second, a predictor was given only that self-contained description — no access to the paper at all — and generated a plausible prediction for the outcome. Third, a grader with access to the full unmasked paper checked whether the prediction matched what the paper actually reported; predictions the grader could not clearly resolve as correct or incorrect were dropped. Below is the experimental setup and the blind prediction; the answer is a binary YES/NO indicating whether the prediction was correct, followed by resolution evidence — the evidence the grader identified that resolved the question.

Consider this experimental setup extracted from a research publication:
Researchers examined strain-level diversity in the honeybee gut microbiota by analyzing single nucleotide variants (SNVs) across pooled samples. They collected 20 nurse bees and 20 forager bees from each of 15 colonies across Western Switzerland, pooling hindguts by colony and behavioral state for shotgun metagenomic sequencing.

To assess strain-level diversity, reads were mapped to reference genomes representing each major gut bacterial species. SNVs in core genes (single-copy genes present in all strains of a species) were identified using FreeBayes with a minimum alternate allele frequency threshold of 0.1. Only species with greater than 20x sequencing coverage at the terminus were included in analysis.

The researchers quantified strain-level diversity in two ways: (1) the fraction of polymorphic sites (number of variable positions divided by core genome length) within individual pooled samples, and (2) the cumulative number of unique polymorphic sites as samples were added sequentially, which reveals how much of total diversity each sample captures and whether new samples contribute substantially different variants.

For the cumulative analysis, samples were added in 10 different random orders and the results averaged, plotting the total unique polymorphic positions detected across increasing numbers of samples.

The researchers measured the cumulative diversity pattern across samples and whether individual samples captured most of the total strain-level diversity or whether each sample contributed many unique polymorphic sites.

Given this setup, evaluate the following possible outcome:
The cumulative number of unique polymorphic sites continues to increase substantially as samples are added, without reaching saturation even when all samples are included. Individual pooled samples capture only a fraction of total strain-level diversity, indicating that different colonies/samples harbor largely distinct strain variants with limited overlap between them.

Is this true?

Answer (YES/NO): NO